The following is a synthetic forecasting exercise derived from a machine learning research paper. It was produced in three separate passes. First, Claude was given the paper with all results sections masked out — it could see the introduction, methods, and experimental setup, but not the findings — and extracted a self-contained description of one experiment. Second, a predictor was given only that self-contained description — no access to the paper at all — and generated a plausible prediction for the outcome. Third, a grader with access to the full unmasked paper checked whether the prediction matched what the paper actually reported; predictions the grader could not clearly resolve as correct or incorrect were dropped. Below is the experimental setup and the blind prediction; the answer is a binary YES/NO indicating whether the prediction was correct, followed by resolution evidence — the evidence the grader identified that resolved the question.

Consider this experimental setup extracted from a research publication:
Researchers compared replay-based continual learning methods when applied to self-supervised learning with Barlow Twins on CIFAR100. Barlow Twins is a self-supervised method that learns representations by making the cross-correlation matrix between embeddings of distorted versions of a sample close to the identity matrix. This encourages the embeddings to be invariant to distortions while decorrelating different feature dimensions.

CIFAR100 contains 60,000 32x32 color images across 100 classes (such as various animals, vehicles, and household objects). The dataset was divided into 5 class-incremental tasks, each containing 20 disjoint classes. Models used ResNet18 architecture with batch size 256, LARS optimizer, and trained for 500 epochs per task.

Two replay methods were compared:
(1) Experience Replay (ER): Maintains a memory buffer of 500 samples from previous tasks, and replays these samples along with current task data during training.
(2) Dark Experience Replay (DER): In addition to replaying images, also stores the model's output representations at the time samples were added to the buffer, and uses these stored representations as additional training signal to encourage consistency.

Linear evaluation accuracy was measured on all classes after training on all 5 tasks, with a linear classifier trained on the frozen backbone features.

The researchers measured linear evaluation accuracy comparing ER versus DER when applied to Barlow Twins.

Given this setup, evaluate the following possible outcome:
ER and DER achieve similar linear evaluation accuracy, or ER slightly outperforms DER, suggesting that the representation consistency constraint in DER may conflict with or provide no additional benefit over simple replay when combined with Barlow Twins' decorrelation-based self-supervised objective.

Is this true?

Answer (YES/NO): YES